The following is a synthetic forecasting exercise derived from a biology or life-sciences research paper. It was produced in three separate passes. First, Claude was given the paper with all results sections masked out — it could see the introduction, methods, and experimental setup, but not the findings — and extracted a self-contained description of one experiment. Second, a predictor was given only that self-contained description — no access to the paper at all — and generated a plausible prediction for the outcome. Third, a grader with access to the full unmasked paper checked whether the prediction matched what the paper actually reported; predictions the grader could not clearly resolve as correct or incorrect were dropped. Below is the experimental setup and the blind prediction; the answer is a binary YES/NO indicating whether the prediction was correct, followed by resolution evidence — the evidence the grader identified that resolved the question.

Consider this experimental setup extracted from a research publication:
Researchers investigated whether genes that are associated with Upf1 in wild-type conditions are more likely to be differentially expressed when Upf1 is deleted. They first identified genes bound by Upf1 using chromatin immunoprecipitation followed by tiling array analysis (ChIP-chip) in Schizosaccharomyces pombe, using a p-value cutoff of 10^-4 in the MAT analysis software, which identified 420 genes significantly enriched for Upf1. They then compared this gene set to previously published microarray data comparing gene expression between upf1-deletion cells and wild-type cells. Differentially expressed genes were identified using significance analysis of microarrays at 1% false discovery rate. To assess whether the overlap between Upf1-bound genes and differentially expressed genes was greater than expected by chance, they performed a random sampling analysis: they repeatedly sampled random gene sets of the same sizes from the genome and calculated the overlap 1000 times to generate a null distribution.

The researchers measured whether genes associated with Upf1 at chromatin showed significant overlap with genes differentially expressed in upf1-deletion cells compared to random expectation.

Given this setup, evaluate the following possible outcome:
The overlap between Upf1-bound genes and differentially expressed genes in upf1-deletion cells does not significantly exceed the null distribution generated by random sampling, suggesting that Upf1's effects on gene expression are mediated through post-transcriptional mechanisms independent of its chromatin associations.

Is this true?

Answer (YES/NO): NO